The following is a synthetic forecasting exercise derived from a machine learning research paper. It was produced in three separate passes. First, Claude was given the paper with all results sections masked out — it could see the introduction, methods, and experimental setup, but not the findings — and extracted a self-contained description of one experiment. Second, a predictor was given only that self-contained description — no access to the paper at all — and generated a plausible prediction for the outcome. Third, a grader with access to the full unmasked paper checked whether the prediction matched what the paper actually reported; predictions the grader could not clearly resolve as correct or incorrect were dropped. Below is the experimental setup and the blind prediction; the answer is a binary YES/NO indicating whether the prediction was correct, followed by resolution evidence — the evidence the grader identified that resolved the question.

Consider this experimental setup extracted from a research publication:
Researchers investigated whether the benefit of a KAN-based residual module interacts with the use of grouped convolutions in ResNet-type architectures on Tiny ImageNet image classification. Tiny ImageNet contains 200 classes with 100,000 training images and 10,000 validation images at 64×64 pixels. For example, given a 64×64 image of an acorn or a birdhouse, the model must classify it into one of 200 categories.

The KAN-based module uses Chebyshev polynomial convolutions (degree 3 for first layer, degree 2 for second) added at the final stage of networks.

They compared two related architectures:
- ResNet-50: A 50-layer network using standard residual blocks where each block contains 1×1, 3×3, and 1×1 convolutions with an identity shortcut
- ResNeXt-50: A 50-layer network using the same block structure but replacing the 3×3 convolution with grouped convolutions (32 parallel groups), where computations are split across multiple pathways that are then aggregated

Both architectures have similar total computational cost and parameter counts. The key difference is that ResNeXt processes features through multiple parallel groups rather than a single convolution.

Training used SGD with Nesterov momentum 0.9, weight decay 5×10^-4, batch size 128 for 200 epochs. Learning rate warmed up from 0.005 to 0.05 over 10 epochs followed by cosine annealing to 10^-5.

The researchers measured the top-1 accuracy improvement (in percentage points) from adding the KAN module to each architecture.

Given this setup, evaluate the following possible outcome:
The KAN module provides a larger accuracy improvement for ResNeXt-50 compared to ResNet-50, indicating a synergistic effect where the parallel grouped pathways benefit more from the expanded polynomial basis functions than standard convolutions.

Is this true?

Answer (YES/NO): YES